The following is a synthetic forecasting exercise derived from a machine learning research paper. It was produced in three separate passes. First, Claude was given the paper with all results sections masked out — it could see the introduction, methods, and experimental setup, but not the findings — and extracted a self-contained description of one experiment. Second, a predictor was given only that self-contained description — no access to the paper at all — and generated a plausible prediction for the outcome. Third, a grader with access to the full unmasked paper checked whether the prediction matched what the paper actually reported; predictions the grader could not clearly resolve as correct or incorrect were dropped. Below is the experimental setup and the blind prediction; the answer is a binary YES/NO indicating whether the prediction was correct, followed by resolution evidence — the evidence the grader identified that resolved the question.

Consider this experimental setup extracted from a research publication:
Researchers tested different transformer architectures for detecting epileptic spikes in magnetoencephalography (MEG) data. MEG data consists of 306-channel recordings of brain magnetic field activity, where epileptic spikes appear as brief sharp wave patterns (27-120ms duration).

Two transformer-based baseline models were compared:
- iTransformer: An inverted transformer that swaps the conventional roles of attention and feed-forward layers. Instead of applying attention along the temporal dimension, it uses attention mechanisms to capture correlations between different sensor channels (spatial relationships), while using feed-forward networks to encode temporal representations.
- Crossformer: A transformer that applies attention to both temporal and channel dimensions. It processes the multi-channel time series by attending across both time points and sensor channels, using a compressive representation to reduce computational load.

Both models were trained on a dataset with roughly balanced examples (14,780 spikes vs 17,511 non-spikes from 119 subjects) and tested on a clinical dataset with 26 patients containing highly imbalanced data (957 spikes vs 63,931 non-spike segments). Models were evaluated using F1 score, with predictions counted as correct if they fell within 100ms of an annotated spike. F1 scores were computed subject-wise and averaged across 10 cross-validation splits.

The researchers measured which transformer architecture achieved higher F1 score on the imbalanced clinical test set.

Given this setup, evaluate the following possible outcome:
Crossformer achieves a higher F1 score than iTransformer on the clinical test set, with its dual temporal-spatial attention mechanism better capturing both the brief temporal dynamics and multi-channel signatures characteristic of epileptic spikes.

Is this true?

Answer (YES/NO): YES